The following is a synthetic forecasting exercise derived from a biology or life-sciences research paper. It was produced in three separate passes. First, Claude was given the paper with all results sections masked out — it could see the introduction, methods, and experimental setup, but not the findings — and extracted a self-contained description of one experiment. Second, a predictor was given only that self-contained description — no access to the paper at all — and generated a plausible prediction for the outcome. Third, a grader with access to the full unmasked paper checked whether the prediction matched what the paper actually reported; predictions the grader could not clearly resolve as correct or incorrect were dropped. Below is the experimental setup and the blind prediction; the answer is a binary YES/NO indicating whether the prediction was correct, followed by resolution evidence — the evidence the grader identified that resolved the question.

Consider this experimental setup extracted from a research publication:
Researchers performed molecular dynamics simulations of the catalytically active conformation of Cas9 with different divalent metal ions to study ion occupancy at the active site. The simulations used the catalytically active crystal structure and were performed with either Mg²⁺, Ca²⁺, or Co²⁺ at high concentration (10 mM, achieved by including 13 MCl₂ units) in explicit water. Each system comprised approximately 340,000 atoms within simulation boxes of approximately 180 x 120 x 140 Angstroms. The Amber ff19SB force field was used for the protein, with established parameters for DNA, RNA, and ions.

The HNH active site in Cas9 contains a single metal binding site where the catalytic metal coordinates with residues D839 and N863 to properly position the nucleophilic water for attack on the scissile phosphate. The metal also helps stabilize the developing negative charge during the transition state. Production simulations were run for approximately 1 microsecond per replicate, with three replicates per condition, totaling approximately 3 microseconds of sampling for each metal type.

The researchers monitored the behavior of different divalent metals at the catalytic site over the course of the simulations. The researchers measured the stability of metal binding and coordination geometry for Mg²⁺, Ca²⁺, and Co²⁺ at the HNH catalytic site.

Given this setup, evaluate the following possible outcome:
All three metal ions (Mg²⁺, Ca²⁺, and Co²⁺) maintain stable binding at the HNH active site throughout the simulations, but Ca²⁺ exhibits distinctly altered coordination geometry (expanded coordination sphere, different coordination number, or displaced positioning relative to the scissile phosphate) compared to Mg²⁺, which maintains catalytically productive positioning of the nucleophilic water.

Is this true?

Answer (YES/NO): NO